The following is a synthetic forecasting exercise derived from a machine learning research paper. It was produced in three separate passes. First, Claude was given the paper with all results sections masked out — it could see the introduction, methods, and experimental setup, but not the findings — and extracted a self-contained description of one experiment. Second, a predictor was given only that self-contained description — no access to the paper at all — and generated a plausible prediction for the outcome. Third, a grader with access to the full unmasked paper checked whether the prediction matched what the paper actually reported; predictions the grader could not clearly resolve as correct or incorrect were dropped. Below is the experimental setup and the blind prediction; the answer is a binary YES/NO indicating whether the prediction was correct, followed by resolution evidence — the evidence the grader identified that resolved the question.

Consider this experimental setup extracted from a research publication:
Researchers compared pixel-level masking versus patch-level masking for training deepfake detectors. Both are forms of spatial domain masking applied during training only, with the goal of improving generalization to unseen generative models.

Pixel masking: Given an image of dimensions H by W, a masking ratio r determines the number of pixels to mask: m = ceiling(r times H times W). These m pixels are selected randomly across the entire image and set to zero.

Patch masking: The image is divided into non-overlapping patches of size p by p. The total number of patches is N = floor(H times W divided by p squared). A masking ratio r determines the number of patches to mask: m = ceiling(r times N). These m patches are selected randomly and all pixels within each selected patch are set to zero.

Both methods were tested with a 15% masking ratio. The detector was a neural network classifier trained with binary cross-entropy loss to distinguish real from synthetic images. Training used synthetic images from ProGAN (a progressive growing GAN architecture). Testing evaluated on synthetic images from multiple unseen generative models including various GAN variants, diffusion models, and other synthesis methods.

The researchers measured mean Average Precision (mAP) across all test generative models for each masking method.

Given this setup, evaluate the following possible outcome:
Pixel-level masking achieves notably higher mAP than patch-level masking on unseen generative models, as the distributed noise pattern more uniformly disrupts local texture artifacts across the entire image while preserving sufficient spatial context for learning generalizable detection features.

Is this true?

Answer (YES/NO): NO